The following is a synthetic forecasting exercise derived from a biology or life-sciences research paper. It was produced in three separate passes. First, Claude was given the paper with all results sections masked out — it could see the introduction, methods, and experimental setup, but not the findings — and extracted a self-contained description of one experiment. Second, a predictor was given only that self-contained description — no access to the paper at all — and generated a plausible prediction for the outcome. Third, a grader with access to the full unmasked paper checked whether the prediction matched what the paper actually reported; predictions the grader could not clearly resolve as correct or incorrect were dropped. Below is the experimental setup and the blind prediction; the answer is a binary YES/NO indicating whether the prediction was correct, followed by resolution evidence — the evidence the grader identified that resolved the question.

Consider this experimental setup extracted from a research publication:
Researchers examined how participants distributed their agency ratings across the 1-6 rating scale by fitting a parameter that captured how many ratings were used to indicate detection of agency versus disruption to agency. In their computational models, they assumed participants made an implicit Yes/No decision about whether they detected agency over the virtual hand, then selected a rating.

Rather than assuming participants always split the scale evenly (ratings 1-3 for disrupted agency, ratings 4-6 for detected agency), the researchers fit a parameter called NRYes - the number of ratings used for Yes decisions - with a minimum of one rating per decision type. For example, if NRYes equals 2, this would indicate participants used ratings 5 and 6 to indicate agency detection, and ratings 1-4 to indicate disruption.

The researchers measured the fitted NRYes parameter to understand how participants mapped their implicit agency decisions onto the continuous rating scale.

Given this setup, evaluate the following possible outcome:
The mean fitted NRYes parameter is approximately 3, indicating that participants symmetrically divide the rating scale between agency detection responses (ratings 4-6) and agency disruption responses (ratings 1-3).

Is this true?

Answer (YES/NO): YES